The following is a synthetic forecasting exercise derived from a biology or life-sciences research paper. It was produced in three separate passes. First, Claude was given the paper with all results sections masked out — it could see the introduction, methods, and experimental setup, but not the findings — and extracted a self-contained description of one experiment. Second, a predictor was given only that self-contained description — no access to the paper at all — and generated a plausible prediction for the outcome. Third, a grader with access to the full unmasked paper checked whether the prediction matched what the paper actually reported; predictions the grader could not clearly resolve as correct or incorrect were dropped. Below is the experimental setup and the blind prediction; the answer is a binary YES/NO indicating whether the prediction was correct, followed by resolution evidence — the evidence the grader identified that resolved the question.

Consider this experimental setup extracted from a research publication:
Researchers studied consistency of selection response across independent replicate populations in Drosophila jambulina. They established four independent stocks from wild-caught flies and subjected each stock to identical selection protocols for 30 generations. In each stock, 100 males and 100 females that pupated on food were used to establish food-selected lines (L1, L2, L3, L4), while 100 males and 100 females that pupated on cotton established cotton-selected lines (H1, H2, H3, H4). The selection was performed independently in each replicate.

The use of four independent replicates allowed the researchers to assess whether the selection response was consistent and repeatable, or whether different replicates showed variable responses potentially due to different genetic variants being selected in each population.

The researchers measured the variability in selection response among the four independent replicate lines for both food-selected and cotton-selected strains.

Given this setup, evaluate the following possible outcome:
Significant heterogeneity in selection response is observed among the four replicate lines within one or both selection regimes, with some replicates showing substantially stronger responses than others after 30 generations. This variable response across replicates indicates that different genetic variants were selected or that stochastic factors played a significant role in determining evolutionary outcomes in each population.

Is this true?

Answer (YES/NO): NO